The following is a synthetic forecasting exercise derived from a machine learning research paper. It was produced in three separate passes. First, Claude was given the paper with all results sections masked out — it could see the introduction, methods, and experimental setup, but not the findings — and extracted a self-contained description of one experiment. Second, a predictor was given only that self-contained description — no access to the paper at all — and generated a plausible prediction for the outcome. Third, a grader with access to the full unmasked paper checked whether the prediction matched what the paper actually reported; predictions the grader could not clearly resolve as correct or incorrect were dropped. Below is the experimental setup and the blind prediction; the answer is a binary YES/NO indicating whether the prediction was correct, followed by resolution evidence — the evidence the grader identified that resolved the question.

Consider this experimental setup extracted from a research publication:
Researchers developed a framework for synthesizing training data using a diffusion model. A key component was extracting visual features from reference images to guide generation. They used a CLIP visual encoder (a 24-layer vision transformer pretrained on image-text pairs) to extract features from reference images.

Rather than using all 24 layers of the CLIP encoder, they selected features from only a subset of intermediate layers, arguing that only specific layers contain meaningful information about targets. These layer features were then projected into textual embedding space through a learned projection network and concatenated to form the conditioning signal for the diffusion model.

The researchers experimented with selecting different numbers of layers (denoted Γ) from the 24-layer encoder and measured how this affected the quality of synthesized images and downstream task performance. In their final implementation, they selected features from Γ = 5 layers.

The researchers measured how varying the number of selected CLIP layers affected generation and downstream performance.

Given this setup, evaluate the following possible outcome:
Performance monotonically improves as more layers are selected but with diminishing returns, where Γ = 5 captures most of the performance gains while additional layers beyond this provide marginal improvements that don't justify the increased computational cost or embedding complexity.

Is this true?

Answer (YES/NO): NO